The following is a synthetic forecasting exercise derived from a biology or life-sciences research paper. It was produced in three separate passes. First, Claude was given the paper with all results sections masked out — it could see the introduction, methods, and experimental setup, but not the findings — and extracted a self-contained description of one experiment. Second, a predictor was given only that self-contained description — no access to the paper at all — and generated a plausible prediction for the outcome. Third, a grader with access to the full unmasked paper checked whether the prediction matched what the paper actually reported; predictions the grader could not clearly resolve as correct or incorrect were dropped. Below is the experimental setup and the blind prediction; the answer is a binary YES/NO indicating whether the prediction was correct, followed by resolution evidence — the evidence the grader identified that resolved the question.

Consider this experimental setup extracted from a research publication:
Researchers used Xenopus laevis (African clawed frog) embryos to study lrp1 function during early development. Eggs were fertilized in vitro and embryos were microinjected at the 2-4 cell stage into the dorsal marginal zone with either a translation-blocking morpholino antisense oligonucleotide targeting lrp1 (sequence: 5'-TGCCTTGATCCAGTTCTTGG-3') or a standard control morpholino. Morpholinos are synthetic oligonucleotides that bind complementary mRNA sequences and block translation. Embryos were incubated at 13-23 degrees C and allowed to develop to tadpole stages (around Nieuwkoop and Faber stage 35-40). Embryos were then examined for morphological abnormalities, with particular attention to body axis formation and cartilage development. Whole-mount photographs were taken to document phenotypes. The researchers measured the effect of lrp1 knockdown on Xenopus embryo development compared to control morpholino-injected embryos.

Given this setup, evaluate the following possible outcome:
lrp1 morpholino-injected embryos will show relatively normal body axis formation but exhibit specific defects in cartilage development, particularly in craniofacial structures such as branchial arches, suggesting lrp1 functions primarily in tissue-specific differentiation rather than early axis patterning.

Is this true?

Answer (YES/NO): NO